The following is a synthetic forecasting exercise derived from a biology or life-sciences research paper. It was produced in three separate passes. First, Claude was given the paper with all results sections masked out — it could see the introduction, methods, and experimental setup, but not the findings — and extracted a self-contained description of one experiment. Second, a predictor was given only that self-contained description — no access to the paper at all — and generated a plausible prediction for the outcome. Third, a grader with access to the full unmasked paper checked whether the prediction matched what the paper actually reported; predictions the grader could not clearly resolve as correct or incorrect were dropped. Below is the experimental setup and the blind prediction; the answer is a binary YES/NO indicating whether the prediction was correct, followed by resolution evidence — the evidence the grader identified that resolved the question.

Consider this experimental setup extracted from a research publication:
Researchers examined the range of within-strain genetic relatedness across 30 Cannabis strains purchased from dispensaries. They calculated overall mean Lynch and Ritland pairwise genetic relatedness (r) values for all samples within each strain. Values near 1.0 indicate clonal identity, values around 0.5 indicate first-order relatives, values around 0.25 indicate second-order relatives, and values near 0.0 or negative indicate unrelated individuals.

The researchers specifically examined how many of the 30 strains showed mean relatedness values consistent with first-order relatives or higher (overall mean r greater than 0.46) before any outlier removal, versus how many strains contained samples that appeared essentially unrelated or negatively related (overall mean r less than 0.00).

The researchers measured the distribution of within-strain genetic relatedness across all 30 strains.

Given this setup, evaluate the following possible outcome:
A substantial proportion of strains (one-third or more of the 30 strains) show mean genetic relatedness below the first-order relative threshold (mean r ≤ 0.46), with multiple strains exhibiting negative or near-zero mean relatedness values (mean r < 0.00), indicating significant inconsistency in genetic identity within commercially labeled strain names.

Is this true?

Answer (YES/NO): YES